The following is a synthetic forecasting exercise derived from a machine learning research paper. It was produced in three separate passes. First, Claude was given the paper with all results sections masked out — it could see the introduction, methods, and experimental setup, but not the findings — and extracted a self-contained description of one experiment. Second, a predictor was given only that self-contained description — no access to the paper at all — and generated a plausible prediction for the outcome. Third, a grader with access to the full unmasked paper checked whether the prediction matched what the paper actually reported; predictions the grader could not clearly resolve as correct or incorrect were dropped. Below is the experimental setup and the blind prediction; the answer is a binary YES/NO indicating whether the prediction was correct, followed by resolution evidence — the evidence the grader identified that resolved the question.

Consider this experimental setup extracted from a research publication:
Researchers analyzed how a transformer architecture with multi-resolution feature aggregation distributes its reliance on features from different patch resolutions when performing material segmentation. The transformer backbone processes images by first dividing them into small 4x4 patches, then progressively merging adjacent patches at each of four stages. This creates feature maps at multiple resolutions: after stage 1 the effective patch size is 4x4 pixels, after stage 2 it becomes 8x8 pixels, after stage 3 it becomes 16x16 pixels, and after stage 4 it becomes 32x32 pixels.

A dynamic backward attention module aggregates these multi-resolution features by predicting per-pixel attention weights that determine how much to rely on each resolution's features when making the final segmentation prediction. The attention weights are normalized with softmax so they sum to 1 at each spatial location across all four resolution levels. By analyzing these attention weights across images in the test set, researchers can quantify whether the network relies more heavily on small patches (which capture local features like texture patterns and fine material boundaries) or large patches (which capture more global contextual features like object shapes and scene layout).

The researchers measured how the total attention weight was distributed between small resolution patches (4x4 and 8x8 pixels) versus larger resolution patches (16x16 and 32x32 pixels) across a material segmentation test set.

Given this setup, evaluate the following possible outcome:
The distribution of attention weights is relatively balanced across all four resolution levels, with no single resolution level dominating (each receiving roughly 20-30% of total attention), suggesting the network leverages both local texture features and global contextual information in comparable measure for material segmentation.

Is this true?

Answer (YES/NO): NO